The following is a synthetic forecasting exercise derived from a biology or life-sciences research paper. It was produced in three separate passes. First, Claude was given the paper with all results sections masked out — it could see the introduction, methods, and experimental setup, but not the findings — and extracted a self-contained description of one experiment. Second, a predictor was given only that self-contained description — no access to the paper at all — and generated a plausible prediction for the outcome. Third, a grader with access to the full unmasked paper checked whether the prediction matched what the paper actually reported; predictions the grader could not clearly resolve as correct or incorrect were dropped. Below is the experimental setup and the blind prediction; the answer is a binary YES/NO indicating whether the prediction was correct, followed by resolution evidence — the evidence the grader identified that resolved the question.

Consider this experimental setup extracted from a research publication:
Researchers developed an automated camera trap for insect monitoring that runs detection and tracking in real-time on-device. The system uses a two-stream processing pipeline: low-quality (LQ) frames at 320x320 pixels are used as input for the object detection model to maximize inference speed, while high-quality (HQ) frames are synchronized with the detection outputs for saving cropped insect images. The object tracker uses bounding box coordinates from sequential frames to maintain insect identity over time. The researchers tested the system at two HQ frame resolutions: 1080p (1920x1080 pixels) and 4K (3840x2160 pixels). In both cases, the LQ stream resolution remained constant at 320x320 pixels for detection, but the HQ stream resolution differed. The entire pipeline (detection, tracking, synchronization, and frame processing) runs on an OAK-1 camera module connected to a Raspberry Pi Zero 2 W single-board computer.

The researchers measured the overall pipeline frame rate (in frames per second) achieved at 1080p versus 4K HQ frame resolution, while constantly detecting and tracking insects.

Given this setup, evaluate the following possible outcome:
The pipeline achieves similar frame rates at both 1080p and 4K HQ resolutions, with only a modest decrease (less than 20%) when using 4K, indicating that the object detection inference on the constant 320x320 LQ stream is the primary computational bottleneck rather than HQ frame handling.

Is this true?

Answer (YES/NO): NO